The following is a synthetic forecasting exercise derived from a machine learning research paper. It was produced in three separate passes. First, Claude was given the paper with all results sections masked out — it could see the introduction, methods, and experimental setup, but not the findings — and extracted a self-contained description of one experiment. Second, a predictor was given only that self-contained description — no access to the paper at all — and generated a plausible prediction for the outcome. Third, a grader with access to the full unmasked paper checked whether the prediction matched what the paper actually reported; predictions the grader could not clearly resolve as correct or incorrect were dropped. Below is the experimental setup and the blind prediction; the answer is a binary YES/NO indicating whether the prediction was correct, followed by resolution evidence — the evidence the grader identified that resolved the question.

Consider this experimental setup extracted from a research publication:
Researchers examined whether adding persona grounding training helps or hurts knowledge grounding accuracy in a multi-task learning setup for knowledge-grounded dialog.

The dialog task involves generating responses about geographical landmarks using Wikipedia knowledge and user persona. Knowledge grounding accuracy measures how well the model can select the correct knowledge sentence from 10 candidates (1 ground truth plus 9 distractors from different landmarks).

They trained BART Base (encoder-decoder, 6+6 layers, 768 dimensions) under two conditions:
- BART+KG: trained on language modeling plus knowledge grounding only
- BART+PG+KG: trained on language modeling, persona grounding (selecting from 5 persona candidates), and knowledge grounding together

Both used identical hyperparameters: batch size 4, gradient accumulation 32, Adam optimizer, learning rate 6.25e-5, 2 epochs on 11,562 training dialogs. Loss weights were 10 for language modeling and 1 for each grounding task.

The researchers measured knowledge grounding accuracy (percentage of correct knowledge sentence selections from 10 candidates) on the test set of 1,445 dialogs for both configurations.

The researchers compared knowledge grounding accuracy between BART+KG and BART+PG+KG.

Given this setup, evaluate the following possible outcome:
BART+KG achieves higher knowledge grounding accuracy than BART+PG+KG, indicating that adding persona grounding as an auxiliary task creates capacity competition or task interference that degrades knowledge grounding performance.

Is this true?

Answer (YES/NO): YES